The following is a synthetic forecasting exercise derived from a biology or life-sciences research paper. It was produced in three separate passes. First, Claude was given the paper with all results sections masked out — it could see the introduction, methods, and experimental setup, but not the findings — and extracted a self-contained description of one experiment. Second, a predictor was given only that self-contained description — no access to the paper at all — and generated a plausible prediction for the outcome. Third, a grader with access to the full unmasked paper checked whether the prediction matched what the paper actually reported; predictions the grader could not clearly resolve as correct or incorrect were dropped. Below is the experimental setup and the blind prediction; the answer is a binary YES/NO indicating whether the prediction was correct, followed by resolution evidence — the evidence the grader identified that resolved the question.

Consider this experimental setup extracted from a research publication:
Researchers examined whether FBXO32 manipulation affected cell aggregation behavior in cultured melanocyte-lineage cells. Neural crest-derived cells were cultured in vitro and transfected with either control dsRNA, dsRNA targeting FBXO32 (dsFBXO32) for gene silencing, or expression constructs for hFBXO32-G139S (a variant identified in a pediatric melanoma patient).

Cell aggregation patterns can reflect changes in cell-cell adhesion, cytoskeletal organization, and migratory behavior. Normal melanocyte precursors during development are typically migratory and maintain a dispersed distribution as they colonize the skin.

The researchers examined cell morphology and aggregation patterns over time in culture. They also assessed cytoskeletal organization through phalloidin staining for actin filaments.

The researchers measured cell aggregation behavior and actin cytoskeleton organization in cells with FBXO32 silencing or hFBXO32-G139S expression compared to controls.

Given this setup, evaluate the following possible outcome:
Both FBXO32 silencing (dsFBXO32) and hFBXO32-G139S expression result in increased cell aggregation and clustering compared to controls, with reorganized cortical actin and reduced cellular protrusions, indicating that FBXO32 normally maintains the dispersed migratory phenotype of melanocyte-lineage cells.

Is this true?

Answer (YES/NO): NO